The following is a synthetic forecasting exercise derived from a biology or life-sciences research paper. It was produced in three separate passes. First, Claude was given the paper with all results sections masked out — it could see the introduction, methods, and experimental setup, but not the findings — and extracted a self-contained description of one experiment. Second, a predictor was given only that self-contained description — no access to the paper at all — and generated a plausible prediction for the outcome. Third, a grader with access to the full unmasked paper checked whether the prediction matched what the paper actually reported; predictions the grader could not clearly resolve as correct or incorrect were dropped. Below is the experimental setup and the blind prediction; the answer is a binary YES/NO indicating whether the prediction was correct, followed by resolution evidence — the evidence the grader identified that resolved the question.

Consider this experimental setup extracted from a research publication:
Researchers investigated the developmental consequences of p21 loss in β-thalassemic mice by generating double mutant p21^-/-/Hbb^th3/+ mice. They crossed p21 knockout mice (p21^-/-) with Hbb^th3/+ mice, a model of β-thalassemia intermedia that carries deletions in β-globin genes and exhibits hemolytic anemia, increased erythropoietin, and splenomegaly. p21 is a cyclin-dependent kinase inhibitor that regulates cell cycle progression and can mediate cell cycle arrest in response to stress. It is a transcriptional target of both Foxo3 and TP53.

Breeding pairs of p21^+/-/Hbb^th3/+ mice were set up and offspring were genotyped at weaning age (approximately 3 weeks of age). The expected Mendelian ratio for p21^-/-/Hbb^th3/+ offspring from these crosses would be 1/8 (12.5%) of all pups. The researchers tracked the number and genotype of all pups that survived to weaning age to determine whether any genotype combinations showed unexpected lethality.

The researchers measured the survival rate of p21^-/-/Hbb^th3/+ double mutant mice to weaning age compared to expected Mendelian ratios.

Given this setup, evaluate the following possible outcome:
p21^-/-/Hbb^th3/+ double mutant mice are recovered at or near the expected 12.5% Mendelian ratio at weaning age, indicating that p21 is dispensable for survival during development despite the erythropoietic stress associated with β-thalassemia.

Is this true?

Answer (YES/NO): NO